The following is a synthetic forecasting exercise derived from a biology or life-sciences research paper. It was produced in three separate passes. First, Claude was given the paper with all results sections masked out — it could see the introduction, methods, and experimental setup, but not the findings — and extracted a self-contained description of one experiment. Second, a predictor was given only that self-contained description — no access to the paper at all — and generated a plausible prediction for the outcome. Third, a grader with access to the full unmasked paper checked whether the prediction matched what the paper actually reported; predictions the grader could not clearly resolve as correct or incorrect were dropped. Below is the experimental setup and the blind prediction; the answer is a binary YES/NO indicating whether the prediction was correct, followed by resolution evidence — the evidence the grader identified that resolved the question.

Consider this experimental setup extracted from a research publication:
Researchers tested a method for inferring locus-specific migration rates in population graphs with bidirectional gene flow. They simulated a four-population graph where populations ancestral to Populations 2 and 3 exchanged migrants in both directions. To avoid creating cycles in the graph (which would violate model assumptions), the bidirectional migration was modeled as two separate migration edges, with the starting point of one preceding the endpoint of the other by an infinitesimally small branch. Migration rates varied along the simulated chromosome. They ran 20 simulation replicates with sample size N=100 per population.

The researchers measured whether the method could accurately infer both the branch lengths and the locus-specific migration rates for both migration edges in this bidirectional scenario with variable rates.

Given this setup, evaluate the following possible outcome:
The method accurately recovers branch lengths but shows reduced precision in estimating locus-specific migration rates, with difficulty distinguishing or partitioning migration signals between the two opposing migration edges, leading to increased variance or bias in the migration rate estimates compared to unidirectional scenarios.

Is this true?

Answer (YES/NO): NO